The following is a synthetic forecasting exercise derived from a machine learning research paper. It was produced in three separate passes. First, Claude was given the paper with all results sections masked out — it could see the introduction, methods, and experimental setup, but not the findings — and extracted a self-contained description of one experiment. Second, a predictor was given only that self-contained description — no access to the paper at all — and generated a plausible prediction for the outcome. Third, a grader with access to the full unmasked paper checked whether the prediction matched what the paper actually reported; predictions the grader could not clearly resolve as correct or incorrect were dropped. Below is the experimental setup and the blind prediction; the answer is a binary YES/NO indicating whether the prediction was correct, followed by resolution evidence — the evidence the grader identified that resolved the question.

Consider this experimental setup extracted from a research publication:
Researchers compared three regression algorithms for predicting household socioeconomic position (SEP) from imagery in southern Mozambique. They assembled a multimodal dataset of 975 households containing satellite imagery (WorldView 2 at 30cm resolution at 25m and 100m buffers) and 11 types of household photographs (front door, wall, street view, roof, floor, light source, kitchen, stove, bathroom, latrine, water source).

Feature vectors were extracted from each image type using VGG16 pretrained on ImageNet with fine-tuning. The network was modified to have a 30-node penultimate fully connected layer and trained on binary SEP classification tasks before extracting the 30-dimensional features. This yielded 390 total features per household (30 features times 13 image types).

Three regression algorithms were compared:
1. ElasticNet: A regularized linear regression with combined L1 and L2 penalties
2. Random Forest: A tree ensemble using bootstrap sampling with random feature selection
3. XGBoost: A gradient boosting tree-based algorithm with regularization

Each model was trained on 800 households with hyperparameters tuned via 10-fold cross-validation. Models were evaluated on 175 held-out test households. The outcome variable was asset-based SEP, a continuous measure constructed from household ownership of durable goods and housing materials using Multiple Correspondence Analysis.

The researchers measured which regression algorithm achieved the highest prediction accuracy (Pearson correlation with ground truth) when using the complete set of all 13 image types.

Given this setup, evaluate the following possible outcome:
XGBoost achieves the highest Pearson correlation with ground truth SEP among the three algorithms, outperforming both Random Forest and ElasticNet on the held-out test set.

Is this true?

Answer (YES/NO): NO